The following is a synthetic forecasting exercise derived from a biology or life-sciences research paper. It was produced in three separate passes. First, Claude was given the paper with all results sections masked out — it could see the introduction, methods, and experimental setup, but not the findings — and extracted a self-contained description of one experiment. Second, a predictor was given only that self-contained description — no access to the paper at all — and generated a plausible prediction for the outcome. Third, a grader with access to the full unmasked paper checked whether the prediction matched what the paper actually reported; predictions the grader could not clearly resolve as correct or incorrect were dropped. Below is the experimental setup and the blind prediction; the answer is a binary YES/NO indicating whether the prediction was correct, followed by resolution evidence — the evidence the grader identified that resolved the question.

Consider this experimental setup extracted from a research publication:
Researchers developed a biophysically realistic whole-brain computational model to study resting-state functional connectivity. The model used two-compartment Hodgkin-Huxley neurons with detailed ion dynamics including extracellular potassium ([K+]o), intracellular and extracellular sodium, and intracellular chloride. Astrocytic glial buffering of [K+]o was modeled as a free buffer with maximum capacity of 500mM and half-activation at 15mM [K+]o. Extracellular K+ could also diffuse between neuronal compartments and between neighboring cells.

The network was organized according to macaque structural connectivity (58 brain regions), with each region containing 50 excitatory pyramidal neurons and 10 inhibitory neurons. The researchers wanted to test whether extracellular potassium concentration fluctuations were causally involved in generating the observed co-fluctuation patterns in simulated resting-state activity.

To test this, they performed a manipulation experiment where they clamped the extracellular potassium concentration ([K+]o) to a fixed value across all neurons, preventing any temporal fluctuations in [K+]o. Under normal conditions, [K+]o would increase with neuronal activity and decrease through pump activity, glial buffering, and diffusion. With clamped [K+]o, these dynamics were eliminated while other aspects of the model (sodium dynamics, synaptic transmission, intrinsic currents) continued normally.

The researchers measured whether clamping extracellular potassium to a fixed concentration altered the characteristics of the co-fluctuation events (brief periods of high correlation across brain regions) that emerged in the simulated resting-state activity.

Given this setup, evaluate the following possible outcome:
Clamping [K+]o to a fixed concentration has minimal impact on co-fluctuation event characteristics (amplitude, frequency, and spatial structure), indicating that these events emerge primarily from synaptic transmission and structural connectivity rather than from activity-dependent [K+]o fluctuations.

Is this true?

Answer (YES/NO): NO